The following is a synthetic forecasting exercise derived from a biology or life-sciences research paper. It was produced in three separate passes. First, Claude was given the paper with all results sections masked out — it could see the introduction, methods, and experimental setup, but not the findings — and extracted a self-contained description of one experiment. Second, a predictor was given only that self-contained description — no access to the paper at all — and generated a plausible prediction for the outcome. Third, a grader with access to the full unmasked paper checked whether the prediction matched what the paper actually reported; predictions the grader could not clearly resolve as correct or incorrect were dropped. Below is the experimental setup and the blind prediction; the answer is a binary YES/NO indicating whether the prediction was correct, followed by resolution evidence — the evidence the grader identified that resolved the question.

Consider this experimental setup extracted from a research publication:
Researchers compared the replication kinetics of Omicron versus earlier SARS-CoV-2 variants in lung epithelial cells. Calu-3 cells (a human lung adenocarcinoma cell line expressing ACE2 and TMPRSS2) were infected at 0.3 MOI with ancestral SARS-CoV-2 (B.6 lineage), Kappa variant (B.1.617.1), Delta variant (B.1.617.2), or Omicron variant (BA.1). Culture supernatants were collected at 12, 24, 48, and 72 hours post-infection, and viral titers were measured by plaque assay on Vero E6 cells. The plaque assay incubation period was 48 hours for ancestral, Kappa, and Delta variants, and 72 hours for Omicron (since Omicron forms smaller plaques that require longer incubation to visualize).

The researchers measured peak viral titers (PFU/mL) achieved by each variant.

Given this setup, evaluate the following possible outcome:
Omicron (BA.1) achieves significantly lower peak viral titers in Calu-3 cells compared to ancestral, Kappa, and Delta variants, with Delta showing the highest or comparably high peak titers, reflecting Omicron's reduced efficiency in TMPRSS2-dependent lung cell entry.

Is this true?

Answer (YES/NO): NO